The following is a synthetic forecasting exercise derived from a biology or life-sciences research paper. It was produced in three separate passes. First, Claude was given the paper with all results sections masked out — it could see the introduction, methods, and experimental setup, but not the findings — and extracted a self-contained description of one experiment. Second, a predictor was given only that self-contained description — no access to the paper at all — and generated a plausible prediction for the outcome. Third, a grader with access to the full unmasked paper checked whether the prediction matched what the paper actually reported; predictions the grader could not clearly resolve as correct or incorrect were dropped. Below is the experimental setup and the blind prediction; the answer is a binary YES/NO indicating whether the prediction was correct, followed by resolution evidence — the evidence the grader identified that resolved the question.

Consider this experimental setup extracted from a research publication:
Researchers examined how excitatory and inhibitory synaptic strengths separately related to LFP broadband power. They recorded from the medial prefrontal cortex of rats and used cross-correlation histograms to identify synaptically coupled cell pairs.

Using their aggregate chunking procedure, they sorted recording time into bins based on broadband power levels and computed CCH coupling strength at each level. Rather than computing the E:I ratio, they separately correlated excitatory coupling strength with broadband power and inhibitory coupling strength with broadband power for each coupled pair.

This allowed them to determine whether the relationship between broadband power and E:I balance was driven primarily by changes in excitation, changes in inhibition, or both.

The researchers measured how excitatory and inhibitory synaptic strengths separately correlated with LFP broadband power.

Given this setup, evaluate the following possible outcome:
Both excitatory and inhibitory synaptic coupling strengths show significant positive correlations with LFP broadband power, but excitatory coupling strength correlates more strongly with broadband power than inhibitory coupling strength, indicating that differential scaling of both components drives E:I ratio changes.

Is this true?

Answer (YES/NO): NO